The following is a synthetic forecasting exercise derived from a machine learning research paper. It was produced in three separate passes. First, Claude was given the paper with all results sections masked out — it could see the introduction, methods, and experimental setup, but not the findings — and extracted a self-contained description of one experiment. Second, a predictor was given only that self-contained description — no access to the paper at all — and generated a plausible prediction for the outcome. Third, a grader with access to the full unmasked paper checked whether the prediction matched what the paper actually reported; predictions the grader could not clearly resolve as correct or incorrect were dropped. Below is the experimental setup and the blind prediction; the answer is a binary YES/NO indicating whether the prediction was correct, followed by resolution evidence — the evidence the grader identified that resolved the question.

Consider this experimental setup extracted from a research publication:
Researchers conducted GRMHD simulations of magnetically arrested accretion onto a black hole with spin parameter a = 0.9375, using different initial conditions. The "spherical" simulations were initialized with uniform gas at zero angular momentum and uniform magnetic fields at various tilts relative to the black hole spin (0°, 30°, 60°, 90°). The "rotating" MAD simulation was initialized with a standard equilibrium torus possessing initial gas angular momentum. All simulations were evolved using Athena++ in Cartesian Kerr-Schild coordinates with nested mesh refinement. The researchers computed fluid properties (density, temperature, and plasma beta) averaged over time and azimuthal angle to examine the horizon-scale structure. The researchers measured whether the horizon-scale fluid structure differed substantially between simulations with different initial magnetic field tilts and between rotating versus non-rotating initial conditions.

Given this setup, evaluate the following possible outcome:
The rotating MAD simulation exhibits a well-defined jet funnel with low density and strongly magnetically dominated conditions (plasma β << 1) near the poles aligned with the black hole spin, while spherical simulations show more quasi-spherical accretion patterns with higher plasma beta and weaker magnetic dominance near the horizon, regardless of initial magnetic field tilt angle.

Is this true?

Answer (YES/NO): NO